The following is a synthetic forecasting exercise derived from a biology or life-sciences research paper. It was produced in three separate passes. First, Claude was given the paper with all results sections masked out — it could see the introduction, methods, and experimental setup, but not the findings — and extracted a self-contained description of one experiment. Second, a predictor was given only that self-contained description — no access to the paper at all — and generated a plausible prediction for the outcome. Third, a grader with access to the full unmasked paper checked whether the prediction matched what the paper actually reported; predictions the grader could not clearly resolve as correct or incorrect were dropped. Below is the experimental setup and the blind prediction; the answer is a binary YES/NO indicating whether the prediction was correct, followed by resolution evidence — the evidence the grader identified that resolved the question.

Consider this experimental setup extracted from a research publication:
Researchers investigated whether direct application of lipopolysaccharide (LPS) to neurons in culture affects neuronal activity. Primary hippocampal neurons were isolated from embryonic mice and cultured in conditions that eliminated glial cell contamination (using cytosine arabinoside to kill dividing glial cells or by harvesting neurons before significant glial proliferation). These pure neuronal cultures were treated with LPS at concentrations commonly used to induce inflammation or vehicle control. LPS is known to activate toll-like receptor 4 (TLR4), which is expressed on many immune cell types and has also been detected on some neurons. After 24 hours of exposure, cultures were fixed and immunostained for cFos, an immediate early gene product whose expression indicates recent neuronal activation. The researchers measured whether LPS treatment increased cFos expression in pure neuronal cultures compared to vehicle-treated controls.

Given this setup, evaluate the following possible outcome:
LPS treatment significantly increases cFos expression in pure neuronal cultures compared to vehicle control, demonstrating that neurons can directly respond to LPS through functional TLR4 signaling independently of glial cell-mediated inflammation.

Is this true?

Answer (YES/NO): NO